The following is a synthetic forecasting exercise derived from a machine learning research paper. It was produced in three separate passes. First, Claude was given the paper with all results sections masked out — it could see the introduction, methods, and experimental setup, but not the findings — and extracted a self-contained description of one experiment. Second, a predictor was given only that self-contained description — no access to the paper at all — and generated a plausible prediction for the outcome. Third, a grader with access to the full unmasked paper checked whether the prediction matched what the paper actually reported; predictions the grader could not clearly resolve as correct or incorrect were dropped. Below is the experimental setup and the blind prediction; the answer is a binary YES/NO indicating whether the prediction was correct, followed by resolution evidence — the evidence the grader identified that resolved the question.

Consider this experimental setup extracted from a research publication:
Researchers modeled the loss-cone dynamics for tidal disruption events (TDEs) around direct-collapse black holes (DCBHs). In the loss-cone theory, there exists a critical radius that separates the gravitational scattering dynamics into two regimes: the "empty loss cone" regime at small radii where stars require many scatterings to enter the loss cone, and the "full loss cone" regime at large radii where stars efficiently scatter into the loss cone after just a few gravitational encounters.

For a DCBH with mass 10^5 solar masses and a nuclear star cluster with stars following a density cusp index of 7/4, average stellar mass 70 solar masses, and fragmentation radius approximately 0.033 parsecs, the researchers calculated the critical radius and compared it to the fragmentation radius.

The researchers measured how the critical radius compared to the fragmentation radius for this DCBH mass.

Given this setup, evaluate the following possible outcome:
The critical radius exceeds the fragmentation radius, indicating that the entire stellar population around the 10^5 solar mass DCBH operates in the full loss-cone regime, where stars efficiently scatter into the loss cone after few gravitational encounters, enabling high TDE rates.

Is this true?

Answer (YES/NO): NO